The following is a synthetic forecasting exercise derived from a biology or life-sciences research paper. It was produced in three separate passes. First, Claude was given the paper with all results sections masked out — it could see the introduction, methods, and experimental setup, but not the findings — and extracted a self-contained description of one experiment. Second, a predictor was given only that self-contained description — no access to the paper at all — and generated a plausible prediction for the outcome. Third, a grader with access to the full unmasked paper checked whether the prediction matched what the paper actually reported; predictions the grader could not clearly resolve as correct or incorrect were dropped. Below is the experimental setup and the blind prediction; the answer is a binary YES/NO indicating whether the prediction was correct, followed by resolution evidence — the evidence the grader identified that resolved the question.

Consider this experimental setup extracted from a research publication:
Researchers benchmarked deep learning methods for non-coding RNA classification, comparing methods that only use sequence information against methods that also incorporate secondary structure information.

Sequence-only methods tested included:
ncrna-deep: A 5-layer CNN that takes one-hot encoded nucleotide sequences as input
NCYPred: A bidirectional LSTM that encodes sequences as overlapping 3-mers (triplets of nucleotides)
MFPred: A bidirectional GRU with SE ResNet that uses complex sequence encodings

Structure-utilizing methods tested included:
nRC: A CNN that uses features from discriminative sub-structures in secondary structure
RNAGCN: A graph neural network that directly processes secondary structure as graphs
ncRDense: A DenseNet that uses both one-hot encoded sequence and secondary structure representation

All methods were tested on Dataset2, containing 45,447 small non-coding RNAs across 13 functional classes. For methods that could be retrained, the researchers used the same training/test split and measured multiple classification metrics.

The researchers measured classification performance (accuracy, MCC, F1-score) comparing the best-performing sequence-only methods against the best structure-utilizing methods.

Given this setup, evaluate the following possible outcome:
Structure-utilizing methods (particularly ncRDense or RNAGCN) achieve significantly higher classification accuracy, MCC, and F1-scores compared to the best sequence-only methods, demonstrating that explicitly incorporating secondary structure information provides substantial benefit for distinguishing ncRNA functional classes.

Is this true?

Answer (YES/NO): NO